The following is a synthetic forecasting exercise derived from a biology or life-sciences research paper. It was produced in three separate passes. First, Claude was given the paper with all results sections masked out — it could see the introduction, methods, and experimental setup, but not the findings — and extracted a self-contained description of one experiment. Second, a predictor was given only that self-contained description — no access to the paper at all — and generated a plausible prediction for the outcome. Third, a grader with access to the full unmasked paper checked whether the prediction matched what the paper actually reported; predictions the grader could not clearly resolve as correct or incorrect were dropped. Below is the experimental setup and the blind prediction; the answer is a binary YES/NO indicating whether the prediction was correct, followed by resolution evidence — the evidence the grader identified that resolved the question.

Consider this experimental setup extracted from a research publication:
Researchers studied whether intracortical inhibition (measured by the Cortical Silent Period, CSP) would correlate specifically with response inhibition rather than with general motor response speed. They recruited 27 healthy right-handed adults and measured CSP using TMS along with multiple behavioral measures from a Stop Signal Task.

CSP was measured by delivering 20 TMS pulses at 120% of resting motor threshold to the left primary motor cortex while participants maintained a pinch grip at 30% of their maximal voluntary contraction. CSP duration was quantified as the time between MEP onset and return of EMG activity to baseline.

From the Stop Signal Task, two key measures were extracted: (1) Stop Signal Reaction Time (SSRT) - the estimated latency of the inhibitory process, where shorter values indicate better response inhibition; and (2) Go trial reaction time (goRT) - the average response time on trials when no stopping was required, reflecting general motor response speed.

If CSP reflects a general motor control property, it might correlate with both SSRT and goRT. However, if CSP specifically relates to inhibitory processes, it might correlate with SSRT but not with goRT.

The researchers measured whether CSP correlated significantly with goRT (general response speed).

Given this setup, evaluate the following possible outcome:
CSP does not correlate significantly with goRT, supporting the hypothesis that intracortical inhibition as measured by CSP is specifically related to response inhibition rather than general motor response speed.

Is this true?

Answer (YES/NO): NO